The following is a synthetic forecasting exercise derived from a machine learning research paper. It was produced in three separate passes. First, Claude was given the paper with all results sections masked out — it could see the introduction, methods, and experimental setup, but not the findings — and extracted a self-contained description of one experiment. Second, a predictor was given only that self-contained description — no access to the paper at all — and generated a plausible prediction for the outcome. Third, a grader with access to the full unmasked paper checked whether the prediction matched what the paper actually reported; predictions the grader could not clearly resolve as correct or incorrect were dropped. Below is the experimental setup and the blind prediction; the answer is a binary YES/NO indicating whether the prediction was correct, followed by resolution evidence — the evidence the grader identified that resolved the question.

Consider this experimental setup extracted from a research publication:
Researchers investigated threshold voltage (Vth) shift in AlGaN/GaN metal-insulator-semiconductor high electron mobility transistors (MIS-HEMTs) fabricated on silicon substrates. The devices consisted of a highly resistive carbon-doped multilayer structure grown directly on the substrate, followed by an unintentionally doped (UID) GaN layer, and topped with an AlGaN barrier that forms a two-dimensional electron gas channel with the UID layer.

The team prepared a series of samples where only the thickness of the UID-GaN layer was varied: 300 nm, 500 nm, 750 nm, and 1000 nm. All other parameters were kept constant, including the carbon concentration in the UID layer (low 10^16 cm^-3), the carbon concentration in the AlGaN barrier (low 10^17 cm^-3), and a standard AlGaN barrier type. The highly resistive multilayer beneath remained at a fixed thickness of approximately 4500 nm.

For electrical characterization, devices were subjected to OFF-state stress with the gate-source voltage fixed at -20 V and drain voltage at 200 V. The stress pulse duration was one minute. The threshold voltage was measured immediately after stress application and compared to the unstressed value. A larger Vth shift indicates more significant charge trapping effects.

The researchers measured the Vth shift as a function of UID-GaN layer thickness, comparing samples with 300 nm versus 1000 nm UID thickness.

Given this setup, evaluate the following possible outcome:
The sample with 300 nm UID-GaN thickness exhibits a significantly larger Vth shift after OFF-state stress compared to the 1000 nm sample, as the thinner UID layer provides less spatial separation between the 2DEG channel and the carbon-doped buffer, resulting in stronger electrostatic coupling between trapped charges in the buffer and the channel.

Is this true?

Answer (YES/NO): YES